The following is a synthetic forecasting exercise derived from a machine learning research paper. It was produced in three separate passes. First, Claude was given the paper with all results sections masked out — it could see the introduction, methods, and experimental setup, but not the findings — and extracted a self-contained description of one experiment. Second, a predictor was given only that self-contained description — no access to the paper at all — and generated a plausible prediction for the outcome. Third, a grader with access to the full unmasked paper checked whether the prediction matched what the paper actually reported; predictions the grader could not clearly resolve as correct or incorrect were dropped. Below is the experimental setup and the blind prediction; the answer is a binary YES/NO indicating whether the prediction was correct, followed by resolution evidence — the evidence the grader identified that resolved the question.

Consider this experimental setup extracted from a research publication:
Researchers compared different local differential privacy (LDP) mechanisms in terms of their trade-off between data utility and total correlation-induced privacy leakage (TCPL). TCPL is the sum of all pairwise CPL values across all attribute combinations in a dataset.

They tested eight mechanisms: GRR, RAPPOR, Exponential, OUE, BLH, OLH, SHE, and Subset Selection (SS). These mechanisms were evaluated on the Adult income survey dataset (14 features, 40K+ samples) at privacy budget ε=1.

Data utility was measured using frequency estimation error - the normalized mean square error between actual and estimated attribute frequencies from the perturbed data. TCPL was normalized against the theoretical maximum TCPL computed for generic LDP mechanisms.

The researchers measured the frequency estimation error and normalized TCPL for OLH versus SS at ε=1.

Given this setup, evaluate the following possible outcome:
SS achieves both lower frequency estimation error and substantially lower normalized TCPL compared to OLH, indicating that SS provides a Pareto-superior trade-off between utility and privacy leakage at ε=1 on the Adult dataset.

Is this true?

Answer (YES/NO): NO